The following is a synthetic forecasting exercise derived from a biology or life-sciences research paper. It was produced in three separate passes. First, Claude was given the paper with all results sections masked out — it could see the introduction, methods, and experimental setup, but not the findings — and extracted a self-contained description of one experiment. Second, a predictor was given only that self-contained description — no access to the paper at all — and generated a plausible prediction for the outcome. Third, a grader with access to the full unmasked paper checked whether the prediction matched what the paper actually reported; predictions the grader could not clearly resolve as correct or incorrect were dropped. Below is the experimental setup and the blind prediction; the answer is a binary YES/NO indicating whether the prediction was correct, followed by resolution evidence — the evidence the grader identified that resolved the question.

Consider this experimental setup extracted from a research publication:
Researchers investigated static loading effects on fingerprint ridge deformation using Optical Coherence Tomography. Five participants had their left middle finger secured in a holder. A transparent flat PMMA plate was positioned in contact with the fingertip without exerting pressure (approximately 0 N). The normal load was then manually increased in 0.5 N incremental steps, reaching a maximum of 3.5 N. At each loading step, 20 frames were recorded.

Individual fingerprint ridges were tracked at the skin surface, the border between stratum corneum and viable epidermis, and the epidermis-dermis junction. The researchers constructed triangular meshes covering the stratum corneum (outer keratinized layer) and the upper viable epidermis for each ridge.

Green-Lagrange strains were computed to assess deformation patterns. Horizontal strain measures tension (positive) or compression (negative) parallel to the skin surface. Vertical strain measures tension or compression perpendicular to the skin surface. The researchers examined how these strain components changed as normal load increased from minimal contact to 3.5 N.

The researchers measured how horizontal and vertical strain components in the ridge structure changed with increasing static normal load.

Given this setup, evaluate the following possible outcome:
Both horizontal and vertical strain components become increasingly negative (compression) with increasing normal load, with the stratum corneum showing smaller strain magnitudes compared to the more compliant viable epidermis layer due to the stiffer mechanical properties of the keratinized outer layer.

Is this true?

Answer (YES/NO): NO